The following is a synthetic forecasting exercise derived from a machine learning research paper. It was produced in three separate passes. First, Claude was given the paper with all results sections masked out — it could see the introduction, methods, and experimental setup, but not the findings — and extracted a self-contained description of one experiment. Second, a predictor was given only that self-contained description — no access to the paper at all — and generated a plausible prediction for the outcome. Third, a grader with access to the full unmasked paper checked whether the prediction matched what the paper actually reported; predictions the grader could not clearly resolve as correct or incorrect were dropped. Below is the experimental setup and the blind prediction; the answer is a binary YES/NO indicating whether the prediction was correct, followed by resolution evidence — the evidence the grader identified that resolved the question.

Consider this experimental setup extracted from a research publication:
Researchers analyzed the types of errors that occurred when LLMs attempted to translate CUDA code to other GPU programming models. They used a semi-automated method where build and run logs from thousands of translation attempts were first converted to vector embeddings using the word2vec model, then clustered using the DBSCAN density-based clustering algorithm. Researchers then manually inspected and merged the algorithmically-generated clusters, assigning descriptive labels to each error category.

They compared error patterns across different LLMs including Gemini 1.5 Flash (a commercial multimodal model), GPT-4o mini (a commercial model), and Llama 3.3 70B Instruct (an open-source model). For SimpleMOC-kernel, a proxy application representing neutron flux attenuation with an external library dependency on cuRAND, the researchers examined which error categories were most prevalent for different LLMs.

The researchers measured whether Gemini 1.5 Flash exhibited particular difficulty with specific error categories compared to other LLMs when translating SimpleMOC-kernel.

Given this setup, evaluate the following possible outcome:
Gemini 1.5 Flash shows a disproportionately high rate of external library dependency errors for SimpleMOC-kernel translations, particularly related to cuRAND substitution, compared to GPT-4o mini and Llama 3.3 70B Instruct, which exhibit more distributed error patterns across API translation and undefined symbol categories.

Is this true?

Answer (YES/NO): NO